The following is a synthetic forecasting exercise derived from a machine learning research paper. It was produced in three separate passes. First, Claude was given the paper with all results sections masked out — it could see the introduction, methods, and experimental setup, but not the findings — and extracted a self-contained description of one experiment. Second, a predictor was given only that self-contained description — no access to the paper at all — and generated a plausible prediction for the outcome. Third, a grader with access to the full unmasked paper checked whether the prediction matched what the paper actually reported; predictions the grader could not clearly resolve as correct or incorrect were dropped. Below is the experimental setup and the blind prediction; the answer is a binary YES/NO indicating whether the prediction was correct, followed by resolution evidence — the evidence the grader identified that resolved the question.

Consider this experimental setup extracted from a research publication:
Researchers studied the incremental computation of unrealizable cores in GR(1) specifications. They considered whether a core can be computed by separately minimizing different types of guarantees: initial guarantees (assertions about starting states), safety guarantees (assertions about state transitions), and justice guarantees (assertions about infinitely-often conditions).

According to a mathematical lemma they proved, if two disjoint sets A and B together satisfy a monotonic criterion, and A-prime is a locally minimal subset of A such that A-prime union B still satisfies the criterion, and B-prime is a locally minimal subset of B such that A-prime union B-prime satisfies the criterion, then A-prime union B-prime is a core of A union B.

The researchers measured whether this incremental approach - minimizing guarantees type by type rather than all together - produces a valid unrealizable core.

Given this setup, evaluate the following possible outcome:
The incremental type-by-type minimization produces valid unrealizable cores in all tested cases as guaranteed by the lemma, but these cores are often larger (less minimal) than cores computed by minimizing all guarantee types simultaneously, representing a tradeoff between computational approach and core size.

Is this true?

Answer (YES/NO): NO